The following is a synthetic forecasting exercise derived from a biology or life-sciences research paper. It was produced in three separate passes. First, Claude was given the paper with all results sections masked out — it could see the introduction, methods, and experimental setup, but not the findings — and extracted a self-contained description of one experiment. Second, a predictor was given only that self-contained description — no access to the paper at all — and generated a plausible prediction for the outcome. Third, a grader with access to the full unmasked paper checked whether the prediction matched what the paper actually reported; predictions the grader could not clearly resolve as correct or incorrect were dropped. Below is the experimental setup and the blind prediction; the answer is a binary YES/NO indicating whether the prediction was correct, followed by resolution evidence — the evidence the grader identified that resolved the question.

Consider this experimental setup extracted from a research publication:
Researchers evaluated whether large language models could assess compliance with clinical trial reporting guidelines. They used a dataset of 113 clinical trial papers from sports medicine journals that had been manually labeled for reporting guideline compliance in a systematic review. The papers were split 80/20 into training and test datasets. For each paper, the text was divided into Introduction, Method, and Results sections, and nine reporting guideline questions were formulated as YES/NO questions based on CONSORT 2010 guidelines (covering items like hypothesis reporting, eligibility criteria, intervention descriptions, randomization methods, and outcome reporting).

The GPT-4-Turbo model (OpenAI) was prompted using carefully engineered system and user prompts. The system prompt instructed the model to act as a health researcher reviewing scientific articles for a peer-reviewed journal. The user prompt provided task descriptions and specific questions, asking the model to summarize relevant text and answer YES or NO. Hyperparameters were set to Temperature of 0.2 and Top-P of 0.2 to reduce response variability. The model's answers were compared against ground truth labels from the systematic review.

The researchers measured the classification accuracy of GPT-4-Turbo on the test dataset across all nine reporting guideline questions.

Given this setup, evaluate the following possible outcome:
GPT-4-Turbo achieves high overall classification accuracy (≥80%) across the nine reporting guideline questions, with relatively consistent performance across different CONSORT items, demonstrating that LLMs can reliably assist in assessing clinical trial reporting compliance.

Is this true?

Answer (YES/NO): YES